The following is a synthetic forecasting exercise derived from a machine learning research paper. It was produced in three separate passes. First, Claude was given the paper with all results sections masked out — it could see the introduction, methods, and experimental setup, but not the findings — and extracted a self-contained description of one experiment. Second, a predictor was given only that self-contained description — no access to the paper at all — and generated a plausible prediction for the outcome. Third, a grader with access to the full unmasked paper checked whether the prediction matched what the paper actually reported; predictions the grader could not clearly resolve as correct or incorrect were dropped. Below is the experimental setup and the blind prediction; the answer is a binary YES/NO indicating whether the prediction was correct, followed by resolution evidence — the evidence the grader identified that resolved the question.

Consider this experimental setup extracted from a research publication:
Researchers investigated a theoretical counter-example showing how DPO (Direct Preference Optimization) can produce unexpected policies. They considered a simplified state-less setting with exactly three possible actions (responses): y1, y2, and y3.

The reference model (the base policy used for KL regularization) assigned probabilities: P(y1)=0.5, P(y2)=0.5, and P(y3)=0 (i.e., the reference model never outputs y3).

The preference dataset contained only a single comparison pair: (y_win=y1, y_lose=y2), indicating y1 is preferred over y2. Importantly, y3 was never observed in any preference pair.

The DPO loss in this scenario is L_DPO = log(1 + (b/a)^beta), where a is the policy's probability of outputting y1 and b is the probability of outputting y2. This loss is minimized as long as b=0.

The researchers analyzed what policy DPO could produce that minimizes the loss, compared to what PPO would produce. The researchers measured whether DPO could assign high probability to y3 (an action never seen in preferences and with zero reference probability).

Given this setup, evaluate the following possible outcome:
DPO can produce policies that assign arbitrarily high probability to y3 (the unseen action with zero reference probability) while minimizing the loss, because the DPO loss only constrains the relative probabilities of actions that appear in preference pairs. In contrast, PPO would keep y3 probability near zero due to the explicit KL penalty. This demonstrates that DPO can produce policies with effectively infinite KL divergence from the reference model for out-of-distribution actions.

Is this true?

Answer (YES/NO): YES